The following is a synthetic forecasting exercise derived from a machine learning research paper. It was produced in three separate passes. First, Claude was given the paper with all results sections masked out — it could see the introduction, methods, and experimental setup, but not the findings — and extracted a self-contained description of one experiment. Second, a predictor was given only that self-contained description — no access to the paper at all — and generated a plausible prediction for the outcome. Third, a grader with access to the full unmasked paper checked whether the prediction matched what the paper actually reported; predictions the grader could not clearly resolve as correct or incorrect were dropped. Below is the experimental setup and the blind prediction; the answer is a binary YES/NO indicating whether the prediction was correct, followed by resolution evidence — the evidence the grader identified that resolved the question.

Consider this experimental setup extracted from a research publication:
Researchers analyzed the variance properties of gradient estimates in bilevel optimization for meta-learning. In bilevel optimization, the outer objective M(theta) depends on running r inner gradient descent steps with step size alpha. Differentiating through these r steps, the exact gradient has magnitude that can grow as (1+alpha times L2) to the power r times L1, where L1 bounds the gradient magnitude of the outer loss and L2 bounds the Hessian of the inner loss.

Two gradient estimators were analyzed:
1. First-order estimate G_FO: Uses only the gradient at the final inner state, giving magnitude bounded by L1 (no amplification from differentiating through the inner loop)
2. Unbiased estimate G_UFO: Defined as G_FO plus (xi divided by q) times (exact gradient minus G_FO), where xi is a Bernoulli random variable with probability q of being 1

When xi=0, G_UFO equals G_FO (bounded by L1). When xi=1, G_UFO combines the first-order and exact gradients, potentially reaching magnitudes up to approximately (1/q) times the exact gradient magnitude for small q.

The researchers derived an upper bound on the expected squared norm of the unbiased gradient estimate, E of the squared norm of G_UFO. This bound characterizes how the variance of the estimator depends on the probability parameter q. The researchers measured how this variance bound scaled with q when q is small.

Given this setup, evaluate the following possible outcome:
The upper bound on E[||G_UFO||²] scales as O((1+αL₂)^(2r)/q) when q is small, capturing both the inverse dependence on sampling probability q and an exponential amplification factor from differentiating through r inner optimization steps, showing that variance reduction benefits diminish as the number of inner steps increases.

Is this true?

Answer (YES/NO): NO